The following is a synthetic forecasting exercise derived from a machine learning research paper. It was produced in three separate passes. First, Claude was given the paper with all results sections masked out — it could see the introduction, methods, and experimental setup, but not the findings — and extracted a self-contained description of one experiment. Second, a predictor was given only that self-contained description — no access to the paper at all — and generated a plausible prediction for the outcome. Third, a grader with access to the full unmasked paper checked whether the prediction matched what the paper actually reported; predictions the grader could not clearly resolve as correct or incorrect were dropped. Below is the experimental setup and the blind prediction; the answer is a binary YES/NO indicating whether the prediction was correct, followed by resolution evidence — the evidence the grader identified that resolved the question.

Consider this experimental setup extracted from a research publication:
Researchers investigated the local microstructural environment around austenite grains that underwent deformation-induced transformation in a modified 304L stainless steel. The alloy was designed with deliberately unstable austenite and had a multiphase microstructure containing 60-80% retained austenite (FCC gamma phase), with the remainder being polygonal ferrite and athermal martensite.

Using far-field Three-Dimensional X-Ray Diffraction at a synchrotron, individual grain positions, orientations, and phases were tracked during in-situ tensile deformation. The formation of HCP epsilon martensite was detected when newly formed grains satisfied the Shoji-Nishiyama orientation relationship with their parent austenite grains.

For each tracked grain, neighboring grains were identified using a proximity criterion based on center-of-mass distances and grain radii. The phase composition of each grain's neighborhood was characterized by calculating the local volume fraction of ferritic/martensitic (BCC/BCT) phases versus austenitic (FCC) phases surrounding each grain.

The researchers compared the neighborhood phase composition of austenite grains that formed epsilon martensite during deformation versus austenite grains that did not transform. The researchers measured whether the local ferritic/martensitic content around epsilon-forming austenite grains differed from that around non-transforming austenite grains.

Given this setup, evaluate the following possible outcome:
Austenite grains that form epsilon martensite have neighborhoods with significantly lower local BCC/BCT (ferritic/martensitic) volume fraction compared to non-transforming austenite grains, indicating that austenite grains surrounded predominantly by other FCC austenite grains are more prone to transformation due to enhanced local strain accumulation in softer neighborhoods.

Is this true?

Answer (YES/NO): NO